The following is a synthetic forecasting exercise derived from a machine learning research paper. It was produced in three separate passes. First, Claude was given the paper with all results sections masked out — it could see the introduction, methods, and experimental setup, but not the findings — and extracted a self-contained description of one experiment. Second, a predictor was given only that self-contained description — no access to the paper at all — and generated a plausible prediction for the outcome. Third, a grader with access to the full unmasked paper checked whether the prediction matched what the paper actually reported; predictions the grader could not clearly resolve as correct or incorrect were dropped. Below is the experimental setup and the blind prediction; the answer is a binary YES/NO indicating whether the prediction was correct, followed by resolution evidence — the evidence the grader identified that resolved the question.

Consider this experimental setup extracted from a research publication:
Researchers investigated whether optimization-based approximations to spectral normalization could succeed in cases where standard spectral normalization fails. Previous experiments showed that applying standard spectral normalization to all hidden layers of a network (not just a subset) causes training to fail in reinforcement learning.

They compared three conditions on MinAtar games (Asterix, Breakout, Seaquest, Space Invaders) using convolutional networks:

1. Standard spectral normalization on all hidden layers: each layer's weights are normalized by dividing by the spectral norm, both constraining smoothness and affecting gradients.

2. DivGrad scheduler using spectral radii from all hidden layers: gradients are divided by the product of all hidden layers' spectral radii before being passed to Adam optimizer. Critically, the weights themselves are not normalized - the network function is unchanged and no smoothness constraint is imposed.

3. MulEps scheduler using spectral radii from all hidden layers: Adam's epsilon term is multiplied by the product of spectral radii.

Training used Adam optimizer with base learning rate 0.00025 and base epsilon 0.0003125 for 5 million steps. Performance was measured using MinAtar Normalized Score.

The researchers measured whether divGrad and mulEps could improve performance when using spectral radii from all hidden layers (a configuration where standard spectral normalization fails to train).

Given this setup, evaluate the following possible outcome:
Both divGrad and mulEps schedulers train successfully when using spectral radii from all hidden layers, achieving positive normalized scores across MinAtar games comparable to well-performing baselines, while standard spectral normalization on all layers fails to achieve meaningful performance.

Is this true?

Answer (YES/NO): YES